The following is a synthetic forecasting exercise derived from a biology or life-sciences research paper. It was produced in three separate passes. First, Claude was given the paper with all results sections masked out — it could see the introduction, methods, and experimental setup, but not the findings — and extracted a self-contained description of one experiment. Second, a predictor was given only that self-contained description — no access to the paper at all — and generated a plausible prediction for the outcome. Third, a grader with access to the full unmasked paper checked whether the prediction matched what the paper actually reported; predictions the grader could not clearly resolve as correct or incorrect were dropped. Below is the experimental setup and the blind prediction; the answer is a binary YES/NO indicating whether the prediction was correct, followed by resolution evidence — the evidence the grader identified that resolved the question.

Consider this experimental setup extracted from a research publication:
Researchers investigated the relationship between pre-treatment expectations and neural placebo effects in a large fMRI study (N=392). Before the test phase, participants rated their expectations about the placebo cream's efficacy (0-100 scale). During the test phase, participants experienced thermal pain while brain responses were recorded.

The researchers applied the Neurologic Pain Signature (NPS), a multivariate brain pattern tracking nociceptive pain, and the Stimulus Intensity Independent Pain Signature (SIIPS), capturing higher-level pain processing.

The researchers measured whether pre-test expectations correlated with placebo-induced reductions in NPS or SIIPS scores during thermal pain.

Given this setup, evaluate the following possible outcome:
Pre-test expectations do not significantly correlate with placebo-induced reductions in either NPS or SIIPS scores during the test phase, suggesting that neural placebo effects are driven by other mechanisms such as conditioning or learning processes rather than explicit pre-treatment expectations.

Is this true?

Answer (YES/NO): YES